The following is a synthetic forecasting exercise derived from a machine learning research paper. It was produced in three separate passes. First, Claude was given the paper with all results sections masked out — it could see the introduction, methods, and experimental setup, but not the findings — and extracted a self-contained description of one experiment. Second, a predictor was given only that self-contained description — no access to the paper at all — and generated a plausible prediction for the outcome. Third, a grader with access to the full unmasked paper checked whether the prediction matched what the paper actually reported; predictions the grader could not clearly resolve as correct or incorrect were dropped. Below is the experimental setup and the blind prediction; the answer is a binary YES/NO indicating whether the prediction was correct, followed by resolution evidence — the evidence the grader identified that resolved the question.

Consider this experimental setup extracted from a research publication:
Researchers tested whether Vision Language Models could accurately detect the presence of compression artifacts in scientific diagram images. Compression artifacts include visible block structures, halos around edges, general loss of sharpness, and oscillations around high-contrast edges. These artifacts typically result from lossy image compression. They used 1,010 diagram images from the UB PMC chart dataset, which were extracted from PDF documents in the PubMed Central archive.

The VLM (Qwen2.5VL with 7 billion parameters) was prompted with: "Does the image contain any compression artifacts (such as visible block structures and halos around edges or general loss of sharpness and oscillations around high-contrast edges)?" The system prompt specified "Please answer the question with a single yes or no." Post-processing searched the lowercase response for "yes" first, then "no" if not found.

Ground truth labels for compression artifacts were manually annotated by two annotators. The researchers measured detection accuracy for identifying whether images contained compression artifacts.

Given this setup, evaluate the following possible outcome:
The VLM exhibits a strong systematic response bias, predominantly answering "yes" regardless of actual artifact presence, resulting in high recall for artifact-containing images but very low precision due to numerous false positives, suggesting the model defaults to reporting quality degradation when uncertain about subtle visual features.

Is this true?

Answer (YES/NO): NO